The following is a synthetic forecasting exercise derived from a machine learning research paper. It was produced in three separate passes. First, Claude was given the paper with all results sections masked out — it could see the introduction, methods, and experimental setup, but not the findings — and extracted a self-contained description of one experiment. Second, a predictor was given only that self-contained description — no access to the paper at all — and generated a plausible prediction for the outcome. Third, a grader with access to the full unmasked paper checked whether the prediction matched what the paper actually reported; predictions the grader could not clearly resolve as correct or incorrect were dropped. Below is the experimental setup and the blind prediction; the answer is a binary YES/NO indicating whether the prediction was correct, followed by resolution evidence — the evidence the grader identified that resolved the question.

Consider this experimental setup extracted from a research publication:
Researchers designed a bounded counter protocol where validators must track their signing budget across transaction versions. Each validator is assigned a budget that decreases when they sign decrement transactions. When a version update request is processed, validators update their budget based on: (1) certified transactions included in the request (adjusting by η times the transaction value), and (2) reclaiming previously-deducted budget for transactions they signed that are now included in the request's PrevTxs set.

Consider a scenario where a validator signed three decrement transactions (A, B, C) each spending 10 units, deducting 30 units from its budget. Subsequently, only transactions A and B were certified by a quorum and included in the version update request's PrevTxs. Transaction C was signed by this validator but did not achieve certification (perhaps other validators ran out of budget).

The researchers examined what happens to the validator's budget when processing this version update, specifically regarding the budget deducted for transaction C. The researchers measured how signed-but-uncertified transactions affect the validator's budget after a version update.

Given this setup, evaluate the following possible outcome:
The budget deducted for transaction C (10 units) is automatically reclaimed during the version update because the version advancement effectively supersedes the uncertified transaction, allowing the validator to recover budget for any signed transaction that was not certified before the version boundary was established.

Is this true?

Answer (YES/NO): NO